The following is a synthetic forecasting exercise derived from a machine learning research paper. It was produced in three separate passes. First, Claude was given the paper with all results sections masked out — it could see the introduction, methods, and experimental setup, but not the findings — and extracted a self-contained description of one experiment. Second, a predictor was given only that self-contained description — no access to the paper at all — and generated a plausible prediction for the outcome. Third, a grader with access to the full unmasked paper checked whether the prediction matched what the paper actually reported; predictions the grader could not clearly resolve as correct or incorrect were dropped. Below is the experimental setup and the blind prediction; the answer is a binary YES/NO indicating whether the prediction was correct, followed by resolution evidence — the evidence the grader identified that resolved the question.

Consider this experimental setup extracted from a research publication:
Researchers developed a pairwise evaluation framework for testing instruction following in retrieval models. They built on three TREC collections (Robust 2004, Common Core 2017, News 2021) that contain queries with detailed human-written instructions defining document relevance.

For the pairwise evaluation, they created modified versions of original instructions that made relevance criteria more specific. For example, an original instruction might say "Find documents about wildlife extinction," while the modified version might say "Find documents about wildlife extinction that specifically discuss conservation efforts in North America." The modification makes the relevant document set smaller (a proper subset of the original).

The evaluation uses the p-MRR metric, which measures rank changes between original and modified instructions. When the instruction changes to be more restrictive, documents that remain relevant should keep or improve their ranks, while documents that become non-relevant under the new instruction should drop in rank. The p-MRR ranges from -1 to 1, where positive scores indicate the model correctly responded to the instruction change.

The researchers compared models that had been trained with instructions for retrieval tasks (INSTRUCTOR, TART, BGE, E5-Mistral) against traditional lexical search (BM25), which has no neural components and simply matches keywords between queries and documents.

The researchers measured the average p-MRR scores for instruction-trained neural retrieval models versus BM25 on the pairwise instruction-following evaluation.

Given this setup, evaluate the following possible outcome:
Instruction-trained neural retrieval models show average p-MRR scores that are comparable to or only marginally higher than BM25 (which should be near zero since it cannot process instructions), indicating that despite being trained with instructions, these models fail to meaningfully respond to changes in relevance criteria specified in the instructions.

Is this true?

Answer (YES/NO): YES